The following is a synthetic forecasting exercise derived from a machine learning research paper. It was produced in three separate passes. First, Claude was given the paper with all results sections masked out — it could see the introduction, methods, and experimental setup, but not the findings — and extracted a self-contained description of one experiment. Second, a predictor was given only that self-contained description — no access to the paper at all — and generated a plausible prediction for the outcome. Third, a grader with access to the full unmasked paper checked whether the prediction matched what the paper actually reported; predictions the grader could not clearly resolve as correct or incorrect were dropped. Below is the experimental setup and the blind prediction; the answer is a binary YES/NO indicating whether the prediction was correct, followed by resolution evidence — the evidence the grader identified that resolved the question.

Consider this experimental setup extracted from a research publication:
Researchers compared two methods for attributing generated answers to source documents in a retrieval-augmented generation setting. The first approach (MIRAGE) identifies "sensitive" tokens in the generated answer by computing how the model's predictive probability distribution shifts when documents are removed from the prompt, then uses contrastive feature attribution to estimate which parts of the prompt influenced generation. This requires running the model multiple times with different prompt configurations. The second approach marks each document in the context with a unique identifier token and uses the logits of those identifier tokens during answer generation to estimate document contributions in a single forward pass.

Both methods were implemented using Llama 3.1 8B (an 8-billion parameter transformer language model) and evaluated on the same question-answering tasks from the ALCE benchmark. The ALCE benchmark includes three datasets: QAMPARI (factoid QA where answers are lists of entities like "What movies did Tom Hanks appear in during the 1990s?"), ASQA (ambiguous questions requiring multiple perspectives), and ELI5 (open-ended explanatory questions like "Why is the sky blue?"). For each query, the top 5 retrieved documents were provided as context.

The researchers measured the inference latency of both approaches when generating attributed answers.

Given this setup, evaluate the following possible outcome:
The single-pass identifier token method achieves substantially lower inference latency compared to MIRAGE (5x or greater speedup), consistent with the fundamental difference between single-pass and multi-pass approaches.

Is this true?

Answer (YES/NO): NO